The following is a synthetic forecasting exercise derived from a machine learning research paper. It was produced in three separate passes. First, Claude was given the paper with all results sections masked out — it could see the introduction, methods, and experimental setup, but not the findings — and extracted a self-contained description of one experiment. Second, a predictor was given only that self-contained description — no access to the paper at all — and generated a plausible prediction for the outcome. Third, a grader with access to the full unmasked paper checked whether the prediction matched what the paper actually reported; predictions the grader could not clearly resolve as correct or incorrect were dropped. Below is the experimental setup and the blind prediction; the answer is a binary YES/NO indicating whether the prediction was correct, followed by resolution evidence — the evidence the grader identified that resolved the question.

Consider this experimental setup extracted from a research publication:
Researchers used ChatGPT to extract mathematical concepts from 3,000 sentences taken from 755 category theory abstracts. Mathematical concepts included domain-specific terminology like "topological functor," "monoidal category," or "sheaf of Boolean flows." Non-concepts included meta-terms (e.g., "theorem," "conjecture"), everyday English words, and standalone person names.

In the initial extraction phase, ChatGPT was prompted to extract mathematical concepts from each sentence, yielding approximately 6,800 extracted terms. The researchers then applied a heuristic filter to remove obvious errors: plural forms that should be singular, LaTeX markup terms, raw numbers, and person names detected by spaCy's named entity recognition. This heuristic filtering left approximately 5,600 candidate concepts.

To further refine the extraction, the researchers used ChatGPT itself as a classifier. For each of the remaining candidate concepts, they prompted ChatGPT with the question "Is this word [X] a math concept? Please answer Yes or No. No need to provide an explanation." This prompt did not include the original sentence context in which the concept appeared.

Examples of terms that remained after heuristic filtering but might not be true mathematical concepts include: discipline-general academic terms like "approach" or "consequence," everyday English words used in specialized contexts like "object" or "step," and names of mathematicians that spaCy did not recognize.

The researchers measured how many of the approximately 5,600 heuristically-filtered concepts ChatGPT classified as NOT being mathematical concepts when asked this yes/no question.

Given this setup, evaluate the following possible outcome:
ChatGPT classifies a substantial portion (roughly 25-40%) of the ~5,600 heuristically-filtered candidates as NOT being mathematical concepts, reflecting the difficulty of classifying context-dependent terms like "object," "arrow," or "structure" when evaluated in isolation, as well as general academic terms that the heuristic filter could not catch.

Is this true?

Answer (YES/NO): YES